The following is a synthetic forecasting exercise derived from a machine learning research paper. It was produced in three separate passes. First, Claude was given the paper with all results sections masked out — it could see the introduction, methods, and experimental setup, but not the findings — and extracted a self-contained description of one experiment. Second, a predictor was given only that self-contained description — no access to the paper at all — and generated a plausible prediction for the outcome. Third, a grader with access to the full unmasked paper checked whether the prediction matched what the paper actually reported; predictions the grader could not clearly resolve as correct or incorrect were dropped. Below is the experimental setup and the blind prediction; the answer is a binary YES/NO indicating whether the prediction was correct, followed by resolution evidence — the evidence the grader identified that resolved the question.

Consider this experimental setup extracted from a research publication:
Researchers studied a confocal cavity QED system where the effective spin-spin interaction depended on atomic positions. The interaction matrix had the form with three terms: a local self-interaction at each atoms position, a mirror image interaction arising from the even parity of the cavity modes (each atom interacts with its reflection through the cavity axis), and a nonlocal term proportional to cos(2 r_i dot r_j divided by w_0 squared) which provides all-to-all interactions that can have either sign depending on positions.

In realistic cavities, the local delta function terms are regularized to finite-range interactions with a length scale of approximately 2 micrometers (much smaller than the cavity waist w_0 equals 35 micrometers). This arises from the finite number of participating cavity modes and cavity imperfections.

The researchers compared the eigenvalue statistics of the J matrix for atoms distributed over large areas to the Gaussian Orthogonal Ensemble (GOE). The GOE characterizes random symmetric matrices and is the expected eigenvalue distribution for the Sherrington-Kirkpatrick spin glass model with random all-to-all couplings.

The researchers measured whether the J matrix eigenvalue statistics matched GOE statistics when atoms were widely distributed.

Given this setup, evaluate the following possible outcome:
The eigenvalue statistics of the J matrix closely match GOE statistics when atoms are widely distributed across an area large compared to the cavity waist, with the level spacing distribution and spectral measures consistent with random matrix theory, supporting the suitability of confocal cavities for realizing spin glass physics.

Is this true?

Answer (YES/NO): YES